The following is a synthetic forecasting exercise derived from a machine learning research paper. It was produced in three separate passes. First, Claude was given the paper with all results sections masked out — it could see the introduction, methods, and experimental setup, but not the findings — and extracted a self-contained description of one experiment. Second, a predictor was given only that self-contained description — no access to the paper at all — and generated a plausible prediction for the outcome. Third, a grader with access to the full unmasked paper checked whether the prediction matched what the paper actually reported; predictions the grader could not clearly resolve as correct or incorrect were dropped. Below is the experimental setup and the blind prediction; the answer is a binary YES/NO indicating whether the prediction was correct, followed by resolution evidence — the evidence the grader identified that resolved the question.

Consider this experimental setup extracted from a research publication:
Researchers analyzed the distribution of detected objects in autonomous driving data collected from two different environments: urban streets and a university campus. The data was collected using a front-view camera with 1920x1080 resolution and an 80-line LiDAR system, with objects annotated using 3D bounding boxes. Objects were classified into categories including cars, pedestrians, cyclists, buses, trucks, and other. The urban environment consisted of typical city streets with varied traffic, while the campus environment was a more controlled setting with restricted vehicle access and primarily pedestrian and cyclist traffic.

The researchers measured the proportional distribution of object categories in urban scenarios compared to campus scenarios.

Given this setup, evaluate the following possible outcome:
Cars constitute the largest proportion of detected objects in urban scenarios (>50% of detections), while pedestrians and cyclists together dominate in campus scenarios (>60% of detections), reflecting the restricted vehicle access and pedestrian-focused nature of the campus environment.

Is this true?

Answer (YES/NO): NO